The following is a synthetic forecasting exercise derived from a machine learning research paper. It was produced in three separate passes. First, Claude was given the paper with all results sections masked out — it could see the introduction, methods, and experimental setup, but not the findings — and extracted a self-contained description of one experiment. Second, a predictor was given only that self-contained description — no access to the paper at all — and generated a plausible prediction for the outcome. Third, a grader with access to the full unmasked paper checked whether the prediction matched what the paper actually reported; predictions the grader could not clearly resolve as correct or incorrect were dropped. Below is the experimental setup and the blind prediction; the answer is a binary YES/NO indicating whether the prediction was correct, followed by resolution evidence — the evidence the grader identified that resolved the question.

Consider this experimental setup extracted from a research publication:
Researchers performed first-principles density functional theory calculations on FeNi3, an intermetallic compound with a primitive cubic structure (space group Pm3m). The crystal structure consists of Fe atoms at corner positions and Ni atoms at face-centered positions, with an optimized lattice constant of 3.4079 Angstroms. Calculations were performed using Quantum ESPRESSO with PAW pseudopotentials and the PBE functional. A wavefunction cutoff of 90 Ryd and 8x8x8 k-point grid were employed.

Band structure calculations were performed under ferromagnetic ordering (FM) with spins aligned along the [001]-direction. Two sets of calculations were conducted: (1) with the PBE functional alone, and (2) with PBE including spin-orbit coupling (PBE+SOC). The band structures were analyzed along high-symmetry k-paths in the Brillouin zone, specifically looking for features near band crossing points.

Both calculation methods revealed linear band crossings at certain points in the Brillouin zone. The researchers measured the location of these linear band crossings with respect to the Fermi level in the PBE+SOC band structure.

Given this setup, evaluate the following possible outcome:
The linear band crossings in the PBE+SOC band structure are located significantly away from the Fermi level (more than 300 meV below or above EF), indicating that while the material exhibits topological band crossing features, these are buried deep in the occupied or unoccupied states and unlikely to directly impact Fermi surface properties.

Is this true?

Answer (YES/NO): NO